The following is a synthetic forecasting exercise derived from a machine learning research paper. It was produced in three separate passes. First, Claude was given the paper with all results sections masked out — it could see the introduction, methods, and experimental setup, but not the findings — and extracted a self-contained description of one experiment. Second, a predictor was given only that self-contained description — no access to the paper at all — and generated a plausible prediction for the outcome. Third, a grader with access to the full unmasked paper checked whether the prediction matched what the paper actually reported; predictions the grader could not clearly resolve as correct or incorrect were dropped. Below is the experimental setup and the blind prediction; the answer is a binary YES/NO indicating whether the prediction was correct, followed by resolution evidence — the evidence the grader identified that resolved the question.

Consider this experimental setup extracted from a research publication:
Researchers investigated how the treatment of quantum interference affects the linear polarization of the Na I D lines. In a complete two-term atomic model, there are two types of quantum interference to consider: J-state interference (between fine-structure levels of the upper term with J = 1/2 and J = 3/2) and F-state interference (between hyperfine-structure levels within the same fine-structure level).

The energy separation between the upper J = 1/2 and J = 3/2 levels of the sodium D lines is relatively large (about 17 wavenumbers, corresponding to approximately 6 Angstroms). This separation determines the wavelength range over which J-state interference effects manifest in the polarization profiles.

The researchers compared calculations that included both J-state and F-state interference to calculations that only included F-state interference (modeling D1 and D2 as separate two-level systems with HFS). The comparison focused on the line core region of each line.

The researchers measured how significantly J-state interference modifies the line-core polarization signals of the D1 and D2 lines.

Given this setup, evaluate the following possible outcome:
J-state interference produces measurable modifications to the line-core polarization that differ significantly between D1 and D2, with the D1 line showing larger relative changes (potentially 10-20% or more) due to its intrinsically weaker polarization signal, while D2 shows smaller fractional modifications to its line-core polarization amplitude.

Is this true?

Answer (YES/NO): NO